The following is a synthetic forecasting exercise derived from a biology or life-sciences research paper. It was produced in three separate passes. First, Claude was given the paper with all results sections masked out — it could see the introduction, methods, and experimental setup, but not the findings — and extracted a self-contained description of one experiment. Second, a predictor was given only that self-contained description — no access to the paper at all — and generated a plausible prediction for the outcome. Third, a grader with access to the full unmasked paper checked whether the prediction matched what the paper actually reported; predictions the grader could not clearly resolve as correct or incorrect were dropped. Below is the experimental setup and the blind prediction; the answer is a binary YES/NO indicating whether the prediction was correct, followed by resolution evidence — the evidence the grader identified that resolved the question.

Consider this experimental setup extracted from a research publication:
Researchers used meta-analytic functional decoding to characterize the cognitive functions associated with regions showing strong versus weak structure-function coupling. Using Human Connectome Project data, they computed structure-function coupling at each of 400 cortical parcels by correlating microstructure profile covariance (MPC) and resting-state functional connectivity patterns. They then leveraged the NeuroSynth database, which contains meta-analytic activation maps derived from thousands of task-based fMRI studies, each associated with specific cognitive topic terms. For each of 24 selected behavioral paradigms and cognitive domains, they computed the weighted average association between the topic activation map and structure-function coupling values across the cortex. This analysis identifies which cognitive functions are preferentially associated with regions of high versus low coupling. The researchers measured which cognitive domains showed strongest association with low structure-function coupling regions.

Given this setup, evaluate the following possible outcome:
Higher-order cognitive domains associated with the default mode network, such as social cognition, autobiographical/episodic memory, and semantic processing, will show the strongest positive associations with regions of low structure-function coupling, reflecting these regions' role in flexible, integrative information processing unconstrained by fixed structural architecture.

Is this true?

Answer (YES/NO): YES